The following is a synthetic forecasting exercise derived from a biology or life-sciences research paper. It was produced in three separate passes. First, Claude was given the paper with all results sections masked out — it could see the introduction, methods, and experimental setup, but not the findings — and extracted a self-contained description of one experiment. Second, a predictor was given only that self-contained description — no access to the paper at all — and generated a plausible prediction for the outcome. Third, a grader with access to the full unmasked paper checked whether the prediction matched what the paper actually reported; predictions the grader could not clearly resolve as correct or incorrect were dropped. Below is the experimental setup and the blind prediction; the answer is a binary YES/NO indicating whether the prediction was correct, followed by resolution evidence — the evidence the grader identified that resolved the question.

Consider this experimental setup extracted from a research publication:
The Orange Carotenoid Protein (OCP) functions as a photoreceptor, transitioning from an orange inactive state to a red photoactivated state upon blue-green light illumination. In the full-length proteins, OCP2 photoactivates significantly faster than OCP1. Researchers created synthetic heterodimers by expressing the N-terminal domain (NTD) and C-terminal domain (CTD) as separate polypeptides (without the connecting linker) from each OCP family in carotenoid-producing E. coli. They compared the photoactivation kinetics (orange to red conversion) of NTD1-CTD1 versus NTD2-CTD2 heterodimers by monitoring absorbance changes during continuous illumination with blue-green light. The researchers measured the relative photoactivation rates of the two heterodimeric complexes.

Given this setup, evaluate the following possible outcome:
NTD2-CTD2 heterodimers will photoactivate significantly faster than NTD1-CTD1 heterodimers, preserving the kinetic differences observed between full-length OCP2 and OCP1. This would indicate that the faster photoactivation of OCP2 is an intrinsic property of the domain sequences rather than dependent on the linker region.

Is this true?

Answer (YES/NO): NO